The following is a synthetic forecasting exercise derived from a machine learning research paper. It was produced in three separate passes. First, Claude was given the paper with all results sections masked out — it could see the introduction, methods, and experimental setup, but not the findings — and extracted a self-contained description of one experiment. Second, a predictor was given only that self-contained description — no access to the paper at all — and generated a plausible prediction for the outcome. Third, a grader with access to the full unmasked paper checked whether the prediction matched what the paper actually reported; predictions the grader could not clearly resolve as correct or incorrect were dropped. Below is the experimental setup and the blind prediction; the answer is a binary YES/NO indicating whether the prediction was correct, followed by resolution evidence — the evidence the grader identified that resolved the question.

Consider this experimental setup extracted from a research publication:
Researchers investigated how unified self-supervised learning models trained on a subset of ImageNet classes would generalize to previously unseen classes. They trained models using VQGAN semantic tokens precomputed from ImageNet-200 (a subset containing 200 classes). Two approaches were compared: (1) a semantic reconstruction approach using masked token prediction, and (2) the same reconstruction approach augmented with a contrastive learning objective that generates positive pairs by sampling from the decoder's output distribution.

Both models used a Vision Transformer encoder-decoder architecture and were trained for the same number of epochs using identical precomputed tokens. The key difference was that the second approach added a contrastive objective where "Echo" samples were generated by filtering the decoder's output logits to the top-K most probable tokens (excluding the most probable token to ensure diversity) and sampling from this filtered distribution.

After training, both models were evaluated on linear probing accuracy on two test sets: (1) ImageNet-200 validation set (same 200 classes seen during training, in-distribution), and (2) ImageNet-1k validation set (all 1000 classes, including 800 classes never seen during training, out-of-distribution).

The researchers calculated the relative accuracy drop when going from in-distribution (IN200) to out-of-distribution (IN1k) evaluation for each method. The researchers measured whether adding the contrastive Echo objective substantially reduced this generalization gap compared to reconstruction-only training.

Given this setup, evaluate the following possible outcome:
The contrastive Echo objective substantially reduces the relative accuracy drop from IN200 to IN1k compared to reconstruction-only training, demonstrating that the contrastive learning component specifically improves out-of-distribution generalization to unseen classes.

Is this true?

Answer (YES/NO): NO